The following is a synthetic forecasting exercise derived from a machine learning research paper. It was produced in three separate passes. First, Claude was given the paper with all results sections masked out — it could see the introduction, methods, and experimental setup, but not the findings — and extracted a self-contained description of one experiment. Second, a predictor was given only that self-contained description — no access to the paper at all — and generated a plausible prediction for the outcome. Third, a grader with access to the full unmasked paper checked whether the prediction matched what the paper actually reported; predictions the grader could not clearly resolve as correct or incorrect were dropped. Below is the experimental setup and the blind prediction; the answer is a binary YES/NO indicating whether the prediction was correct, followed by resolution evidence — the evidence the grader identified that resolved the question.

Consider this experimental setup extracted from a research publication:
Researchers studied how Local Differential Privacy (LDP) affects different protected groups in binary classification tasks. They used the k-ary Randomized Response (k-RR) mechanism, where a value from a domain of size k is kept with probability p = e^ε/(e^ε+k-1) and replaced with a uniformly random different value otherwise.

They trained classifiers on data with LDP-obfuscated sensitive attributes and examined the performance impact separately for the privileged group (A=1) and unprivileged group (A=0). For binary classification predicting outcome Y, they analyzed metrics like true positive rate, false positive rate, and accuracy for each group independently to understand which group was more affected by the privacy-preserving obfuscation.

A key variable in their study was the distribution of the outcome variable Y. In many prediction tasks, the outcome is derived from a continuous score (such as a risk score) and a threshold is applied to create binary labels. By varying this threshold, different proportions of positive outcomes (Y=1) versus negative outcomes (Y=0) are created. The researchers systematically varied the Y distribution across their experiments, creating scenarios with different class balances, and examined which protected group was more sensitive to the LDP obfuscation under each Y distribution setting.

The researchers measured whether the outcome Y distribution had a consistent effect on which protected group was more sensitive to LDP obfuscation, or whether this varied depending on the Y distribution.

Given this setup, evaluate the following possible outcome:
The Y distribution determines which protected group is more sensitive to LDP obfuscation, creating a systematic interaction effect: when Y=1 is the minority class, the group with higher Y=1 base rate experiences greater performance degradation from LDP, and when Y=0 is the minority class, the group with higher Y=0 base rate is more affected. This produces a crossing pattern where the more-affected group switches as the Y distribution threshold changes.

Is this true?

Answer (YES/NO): YES